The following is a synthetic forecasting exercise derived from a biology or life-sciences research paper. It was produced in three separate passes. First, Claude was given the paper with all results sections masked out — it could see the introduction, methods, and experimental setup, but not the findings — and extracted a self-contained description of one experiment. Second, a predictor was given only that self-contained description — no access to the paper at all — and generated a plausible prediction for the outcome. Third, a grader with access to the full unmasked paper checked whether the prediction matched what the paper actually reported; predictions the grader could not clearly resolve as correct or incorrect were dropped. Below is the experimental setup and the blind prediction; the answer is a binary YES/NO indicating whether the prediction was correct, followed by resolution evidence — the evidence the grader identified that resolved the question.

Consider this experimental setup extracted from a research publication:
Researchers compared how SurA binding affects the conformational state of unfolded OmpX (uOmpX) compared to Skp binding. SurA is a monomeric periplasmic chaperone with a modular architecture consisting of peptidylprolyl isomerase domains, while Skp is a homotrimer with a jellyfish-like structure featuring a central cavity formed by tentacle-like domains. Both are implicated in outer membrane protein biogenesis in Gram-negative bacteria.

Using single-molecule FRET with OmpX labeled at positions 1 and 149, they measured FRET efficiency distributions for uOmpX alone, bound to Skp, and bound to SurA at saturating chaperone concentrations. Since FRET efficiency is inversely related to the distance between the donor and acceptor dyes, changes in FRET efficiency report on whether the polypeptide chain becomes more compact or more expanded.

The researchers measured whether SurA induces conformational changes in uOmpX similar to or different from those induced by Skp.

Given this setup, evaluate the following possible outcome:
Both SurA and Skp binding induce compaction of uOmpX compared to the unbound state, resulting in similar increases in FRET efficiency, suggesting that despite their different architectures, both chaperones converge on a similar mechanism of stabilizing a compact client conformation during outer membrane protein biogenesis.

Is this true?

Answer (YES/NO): NO